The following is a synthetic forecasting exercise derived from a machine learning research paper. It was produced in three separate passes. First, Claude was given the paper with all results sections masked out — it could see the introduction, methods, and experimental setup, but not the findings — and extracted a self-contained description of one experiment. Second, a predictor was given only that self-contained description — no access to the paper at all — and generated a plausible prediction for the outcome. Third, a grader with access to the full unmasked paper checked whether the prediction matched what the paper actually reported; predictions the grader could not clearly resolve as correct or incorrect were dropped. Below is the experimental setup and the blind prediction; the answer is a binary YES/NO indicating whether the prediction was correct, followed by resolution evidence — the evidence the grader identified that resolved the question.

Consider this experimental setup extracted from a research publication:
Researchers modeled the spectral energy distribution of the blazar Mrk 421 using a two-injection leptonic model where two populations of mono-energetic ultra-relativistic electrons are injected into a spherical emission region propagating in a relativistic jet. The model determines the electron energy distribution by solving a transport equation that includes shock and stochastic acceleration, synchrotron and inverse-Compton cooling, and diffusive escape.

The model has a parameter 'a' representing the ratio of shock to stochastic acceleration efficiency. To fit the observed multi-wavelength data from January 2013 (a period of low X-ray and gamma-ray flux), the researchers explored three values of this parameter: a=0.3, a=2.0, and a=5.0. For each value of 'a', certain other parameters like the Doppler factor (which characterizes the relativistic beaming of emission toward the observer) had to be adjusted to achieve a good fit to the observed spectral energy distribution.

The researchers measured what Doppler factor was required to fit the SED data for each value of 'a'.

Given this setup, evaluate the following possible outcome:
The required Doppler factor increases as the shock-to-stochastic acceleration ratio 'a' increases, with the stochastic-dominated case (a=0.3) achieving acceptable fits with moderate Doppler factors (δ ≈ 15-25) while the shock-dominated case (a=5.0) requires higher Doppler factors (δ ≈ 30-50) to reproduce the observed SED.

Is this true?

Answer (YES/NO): NO